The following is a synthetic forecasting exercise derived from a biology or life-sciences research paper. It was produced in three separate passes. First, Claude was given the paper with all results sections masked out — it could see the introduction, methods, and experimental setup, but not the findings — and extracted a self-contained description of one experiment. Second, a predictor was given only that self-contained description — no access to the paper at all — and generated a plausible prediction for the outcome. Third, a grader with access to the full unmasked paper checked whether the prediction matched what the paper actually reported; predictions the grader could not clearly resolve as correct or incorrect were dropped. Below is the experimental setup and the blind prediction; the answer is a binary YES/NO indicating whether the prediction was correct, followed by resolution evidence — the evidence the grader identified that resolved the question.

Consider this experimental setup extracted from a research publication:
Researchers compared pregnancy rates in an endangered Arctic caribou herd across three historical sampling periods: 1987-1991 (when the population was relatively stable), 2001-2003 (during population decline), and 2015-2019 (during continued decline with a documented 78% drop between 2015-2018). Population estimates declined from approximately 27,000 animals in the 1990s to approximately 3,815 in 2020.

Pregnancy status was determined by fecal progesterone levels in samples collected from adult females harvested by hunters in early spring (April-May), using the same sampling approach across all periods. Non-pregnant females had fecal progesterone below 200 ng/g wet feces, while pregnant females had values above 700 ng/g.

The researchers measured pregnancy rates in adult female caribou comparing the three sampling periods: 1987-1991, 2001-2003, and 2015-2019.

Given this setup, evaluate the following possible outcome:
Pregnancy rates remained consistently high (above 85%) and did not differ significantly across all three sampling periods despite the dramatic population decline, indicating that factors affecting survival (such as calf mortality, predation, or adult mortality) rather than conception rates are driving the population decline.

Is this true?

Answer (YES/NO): NO